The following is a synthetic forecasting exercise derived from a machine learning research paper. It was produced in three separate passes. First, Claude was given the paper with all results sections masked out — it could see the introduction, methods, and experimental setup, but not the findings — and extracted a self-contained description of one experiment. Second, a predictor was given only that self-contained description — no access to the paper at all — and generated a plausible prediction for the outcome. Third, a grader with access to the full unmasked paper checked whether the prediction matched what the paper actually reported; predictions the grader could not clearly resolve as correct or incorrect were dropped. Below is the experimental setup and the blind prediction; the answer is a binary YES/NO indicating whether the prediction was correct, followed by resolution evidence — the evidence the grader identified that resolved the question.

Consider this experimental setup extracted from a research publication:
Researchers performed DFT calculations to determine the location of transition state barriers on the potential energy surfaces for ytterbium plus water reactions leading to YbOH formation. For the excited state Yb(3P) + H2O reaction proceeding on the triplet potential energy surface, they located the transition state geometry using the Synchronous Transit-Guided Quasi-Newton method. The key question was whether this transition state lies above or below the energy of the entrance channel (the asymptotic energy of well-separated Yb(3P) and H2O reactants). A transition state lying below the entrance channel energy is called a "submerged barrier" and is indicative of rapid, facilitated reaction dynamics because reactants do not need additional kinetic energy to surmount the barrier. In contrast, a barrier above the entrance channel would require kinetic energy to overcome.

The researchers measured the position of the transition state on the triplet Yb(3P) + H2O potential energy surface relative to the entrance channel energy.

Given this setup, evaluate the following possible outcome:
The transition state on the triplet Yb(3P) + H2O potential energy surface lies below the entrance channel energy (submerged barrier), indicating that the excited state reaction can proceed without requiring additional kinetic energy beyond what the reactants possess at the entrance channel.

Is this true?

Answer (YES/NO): YES